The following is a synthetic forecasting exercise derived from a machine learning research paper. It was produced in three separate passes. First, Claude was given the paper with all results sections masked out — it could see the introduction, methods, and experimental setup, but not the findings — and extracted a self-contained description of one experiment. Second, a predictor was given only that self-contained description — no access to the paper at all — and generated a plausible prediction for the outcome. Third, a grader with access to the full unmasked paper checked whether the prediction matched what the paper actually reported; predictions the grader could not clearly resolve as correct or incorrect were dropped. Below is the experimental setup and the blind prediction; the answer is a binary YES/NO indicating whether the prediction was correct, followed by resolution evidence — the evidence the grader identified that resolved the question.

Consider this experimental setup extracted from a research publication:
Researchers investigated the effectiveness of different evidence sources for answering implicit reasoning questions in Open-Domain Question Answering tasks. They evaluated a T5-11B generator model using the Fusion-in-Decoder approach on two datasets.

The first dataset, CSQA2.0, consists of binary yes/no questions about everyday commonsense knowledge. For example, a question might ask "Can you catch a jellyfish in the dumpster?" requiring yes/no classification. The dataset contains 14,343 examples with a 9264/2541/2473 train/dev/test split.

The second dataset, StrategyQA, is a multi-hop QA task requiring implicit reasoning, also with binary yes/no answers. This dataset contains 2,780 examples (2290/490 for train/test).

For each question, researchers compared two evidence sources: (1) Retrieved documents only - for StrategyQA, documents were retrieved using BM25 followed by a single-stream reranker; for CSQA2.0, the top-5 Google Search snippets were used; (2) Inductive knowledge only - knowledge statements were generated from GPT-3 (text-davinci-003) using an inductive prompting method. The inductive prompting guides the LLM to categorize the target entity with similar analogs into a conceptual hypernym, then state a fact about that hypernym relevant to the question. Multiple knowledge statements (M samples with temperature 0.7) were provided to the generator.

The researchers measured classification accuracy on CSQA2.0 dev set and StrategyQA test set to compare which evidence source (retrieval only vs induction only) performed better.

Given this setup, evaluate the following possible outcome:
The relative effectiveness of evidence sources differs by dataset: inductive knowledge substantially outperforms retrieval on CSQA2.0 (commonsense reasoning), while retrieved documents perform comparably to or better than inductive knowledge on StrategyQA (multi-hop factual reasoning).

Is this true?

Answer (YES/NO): NO